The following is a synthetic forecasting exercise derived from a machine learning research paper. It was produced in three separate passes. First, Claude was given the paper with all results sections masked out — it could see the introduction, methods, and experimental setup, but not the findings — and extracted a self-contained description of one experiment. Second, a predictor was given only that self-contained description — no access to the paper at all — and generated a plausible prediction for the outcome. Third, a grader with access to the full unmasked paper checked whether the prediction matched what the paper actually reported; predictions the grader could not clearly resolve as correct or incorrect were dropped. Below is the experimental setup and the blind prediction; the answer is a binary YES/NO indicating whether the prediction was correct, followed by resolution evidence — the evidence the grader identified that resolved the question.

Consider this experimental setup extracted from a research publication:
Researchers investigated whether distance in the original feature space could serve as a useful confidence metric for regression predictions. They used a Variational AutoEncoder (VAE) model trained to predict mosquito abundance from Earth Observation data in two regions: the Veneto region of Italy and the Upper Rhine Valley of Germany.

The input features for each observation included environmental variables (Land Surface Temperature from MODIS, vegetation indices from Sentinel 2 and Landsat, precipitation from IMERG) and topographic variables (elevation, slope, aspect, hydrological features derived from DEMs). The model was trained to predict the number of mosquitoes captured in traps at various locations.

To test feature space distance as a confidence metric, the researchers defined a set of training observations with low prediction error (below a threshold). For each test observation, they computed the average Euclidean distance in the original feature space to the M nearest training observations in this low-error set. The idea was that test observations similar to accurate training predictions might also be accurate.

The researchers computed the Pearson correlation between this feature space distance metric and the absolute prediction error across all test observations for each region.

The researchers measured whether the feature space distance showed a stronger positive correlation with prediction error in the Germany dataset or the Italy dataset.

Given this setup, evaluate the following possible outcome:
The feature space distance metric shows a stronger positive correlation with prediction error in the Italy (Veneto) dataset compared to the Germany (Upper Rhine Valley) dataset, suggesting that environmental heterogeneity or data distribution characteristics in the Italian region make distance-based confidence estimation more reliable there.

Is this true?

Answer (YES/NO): NO